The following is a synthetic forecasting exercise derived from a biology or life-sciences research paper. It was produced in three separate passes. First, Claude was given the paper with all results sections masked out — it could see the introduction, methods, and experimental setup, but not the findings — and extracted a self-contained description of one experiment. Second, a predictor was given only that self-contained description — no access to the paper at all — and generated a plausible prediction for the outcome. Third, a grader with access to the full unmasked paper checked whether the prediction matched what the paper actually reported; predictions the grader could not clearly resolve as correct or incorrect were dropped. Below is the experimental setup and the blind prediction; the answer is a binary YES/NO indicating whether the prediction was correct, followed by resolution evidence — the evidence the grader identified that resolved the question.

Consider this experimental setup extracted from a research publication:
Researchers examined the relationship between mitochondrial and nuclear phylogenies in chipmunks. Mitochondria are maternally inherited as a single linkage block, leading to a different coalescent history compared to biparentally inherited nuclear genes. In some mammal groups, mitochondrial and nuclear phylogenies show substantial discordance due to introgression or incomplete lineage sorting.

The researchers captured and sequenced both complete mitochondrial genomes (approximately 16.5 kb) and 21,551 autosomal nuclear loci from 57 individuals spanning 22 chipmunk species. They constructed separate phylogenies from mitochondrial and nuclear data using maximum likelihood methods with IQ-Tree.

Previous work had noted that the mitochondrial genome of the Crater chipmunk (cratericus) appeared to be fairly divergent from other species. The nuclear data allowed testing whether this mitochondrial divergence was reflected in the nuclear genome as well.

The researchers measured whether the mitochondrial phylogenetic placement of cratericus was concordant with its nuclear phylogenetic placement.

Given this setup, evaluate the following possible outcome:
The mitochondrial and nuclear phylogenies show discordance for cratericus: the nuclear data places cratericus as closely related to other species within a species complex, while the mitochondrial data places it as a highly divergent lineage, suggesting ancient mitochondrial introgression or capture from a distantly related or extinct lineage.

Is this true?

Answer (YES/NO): NO